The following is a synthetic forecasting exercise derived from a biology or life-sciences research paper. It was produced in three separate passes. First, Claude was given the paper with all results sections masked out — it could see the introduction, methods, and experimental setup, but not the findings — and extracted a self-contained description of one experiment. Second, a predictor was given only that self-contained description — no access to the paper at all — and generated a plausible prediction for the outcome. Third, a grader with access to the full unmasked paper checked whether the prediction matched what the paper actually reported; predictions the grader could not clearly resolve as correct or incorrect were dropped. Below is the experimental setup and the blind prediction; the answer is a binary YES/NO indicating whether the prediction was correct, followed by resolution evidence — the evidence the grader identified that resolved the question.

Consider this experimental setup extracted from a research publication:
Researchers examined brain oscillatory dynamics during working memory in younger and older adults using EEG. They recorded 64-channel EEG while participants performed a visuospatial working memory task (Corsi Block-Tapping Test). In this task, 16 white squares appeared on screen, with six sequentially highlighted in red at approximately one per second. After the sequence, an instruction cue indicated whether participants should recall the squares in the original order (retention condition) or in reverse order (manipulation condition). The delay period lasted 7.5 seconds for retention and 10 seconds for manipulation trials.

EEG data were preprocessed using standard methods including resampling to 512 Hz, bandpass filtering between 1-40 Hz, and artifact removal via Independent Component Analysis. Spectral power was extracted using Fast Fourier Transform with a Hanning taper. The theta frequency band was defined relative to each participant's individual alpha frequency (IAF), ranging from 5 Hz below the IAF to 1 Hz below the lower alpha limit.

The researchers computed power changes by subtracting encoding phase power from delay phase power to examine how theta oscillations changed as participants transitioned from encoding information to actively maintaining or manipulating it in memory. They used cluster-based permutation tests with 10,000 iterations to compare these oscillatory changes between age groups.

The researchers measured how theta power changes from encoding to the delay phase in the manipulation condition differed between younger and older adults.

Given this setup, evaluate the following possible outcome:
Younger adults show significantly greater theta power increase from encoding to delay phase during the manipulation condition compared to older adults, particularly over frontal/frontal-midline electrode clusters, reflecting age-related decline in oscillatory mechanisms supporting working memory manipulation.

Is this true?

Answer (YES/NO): NO